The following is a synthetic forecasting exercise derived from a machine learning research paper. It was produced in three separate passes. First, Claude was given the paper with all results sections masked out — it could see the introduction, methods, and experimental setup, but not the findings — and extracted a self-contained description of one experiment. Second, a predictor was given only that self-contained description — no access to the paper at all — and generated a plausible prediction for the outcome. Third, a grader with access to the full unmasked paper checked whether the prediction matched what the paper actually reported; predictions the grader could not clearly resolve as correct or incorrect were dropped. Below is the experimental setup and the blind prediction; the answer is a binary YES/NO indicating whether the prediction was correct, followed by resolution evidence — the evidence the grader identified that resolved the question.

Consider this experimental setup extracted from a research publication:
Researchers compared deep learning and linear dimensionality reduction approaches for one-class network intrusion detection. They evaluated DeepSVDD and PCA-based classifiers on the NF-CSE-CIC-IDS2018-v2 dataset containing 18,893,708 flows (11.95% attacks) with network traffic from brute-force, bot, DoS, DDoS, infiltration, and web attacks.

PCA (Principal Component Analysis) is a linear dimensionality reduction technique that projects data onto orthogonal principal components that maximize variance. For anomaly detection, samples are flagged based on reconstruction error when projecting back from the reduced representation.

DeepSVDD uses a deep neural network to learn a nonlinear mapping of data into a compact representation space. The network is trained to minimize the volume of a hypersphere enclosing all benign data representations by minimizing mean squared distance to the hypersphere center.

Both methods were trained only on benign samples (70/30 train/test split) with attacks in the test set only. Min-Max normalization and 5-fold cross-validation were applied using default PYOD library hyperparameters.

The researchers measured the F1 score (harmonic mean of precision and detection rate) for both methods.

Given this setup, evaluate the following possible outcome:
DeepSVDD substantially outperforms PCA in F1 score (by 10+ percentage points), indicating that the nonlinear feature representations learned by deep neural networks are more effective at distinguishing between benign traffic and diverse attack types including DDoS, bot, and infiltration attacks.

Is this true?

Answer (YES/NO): NO